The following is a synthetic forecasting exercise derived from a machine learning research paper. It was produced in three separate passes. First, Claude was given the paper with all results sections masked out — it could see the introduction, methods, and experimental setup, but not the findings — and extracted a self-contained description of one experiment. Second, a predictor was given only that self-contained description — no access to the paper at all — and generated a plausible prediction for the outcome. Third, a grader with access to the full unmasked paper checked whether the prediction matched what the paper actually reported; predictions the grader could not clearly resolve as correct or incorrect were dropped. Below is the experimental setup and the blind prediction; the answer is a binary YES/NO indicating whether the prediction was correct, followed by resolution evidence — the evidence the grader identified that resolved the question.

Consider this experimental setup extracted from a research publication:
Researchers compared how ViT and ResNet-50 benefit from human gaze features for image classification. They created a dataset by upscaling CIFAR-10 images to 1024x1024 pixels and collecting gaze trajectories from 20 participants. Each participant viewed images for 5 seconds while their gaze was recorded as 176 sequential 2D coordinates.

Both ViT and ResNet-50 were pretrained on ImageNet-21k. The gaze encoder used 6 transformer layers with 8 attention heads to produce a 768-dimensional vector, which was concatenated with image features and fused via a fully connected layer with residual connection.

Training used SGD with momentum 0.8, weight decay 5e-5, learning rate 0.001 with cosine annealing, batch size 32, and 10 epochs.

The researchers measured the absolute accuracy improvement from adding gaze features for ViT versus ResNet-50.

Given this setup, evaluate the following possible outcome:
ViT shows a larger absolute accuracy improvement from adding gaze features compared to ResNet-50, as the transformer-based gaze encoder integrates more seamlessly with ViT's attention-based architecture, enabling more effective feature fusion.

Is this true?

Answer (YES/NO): NO